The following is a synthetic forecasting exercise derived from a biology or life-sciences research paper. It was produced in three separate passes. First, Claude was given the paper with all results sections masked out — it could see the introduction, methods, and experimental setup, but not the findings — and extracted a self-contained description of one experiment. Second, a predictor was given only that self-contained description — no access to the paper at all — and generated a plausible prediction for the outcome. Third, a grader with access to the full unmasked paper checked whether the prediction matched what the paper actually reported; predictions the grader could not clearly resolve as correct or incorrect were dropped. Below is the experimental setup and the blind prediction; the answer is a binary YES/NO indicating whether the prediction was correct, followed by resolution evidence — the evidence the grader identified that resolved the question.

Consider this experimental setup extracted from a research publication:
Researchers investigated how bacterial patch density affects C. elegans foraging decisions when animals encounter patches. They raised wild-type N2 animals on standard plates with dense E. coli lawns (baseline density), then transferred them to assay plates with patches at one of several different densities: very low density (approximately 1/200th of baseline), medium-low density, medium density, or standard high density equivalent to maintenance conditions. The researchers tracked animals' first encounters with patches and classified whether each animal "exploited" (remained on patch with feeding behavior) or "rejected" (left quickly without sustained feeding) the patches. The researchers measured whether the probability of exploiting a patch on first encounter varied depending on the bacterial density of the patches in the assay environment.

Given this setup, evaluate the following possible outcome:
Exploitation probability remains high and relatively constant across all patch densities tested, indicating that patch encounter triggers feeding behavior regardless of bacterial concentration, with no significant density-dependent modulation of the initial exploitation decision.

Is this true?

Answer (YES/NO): NO